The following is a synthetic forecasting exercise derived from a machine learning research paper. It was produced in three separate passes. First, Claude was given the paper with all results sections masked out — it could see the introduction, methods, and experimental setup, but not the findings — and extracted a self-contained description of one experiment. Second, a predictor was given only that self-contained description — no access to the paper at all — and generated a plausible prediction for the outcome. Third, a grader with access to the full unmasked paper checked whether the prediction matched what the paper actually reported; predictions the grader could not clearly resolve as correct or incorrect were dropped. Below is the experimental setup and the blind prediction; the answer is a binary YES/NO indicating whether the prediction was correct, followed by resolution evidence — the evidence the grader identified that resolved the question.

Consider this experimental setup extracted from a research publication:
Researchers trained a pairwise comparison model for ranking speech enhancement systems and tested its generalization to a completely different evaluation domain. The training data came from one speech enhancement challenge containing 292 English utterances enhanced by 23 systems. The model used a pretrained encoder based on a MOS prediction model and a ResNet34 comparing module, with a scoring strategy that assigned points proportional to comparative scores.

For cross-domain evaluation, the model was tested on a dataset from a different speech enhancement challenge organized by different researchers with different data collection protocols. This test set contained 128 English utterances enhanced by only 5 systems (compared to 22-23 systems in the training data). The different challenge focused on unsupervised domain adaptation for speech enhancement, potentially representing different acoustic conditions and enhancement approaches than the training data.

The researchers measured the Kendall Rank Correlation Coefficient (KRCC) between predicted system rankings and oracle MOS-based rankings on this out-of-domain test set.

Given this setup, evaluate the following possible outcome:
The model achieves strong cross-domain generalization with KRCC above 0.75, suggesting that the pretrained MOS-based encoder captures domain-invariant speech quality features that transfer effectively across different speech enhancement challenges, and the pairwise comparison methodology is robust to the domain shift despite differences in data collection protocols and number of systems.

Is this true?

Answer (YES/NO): NO